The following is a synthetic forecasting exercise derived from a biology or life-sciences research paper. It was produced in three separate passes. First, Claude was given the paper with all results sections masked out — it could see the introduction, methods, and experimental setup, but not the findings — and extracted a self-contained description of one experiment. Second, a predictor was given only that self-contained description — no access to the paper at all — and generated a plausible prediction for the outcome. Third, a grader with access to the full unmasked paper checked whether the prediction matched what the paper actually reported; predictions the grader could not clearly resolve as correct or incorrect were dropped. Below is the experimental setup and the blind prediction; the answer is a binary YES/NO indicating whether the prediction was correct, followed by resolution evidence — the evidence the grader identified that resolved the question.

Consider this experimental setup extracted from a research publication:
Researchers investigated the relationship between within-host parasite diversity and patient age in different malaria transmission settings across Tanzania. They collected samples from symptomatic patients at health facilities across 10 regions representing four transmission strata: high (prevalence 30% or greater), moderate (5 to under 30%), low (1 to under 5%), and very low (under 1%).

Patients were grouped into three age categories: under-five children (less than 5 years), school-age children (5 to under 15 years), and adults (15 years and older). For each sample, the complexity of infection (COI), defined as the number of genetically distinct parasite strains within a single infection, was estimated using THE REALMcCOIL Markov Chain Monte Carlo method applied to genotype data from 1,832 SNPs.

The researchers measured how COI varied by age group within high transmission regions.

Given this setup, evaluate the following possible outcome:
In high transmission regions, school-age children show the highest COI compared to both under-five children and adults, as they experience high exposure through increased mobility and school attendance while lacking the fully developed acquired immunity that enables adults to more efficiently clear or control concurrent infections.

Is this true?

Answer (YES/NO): YES